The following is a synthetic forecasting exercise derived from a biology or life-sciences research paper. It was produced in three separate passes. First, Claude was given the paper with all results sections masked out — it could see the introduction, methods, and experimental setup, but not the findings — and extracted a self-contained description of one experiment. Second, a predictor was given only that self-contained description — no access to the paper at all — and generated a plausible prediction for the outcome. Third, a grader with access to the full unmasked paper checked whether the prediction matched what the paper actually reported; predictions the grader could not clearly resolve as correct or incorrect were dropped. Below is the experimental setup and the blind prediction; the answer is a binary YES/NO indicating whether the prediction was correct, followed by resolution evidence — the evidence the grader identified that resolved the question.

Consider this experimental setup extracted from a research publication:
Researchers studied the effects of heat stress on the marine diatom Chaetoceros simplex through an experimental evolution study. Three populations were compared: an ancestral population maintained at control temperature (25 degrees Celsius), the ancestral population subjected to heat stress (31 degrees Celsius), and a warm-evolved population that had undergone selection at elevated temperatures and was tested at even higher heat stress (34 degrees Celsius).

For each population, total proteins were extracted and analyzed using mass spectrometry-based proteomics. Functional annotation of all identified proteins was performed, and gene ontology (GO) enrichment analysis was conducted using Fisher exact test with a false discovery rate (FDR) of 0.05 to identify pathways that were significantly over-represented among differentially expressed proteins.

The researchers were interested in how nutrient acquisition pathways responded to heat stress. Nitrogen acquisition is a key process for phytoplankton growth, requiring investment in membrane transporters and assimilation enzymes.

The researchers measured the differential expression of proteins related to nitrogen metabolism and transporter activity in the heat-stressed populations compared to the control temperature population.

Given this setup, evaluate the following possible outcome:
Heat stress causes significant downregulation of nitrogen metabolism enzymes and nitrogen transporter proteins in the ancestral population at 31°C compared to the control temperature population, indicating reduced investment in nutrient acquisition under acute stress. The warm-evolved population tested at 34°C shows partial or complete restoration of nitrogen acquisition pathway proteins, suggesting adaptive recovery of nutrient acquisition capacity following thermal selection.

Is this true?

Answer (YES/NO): NO